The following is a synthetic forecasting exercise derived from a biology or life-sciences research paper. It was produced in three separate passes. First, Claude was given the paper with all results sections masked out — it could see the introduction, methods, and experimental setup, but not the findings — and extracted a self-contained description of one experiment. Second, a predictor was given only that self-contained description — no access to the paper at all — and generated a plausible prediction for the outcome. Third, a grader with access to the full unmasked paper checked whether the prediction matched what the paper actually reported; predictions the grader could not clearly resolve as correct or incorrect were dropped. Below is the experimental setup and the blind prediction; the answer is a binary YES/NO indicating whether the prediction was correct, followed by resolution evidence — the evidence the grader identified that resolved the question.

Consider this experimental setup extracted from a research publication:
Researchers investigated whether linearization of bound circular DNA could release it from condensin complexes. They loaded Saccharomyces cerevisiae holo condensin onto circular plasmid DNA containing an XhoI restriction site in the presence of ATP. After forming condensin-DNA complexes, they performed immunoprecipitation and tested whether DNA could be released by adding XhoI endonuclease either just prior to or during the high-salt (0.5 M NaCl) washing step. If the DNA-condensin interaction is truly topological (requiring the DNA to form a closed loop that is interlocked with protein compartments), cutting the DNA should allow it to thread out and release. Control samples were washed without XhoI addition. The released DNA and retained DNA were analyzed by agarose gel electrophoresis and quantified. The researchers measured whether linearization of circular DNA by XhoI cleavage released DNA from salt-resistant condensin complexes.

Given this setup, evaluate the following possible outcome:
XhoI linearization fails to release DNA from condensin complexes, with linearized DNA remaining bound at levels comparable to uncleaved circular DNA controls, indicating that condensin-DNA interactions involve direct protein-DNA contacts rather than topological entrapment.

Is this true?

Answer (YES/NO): NO